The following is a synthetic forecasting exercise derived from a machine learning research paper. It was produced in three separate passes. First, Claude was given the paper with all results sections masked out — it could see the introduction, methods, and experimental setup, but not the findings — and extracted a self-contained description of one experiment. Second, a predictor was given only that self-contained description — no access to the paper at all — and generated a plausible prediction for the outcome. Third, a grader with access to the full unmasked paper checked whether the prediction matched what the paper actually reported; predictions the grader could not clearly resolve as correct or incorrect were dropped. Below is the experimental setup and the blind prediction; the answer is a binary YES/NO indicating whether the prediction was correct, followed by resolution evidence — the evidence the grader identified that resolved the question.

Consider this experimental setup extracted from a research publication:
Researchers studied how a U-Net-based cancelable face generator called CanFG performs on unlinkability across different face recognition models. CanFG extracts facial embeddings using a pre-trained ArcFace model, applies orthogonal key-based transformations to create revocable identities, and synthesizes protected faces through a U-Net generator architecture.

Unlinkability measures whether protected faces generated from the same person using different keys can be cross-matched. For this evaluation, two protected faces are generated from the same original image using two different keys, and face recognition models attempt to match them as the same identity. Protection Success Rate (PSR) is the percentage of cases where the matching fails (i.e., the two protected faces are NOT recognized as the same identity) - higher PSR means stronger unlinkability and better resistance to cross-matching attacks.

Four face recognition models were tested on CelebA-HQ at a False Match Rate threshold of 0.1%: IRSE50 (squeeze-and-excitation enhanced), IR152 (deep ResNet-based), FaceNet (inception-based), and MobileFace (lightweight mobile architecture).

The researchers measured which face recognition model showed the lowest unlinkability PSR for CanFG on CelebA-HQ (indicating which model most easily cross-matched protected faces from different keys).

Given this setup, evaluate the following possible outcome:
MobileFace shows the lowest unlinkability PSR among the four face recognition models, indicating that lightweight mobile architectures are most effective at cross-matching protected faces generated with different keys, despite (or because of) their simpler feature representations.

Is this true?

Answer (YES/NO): YES